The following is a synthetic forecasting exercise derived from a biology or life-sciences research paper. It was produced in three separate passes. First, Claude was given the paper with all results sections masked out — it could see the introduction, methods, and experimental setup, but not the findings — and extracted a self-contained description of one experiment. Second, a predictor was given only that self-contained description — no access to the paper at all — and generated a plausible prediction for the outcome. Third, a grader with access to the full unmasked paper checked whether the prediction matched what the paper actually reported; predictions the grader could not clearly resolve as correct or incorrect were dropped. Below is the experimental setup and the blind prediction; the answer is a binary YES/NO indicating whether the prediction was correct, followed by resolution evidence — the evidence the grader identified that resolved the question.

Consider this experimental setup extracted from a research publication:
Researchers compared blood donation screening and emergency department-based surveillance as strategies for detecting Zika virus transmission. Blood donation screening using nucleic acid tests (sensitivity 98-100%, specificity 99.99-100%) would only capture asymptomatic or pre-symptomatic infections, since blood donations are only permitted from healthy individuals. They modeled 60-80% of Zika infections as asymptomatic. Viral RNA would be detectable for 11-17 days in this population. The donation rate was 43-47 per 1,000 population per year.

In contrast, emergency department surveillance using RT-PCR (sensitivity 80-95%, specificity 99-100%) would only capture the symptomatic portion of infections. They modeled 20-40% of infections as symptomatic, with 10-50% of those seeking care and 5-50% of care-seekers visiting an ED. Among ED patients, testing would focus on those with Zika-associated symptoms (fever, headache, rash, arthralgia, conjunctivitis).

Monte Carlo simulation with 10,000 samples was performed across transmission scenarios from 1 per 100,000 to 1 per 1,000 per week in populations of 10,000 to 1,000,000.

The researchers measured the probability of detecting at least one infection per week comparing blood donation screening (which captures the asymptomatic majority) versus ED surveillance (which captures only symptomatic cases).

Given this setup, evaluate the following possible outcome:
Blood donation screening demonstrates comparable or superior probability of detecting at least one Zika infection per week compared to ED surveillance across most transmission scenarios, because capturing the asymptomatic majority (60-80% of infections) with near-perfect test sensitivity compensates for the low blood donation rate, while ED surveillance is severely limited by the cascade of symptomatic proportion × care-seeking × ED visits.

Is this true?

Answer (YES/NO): NO